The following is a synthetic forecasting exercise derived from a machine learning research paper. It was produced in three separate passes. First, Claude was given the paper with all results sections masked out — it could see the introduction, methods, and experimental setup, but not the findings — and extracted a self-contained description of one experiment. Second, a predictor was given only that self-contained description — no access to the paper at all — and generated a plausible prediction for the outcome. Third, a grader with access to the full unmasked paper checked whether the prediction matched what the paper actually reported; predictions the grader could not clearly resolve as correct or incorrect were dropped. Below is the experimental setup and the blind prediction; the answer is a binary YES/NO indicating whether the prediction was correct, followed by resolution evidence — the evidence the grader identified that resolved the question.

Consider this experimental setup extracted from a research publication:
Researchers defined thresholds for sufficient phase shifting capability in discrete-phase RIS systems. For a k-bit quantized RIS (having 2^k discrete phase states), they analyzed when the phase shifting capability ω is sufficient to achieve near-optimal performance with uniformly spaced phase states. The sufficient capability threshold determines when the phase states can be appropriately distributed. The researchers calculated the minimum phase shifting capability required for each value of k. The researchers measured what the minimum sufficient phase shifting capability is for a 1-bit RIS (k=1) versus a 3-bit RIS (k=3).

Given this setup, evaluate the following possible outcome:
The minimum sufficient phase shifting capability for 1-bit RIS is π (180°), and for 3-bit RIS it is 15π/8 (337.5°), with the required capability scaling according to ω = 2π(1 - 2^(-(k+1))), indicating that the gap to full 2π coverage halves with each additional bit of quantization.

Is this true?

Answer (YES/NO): NO